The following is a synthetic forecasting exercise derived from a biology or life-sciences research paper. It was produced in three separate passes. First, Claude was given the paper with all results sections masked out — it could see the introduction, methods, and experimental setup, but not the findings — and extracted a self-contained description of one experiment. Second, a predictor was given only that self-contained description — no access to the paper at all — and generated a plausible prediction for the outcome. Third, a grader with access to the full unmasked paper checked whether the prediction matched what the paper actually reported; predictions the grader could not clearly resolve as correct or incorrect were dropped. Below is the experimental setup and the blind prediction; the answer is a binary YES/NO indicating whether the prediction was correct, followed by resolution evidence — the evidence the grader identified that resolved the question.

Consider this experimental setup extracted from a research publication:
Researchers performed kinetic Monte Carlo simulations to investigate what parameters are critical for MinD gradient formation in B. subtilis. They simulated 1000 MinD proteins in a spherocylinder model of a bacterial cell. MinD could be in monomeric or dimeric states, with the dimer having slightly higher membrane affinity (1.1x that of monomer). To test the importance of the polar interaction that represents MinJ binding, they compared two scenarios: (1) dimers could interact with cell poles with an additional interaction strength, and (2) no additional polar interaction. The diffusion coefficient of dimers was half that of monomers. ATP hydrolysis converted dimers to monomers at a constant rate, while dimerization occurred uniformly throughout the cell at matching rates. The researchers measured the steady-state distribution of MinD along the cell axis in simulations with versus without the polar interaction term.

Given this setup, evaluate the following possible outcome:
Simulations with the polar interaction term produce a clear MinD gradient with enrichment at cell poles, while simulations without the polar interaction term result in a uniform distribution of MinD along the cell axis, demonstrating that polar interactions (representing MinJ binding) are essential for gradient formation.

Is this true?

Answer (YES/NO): NO